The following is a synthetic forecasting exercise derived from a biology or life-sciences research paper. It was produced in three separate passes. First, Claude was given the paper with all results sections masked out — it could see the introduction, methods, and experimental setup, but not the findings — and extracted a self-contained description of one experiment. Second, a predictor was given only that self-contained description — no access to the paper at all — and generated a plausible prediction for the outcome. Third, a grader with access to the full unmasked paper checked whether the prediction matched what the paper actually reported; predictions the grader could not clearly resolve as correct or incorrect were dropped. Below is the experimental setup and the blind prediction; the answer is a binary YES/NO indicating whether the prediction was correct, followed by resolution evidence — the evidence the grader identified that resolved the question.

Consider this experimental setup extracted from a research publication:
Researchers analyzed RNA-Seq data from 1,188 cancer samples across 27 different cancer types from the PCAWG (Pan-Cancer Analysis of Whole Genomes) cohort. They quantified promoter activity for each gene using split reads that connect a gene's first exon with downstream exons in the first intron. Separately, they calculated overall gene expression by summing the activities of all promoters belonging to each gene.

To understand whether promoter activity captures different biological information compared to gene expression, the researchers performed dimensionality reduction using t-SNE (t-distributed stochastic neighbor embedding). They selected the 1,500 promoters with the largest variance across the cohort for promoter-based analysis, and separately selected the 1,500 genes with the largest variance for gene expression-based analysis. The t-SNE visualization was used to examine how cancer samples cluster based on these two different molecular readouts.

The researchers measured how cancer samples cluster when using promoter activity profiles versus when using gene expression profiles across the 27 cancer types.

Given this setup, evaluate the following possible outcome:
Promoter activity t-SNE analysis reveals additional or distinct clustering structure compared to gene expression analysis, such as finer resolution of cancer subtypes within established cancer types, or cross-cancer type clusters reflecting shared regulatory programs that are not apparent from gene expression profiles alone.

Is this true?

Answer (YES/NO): NO